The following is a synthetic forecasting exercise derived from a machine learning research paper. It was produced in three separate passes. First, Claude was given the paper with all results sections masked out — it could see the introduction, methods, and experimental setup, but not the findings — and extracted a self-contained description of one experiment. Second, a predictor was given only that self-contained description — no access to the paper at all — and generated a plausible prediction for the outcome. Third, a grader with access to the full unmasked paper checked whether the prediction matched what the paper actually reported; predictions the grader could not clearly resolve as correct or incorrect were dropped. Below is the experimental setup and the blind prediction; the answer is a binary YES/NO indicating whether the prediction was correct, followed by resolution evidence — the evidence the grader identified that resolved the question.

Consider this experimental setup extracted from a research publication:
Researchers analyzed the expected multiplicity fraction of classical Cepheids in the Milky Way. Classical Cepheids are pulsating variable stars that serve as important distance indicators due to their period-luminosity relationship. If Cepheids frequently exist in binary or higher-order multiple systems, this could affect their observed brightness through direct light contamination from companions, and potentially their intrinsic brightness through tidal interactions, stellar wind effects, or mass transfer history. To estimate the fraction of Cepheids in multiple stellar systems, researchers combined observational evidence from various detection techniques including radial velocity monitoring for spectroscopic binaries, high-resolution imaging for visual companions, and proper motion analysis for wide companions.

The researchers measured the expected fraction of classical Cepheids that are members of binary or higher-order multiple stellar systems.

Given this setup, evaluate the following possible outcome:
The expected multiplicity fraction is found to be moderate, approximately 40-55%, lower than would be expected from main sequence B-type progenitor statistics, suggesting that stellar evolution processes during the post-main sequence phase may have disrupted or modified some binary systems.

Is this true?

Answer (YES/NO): NO